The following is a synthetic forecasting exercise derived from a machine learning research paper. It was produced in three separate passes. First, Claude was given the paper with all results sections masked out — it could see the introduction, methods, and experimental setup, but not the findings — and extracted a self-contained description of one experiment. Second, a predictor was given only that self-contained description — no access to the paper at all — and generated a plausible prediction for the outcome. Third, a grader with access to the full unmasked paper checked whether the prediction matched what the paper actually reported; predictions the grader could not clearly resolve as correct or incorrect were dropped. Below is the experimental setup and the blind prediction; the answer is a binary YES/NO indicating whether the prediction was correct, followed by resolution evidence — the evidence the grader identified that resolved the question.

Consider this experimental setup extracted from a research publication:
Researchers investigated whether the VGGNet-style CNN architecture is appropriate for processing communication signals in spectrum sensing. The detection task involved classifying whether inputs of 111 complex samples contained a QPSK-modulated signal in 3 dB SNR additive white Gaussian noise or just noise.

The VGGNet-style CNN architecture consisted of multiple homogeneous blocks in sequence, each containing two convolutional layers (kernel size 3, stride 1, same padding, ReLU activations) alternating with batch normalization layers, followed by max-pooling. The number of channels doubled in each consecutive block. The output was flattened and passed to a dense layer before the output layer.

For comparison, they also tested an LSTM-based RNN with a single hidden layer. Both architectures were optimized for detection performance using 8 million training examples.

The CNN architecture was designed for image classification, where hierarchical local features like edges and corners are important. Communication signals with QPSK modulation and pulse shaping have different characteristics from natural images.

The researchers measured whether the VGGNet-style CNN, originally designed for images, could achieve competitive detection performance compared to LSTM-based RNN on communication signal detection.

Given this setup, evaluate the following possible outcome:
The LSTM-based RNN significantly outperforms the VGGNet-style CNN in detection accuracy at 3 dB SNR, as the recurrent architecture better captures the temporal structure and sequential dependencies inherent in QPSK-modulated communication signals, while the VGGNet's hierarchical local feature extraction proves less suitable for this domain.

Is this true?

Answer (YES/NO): NO